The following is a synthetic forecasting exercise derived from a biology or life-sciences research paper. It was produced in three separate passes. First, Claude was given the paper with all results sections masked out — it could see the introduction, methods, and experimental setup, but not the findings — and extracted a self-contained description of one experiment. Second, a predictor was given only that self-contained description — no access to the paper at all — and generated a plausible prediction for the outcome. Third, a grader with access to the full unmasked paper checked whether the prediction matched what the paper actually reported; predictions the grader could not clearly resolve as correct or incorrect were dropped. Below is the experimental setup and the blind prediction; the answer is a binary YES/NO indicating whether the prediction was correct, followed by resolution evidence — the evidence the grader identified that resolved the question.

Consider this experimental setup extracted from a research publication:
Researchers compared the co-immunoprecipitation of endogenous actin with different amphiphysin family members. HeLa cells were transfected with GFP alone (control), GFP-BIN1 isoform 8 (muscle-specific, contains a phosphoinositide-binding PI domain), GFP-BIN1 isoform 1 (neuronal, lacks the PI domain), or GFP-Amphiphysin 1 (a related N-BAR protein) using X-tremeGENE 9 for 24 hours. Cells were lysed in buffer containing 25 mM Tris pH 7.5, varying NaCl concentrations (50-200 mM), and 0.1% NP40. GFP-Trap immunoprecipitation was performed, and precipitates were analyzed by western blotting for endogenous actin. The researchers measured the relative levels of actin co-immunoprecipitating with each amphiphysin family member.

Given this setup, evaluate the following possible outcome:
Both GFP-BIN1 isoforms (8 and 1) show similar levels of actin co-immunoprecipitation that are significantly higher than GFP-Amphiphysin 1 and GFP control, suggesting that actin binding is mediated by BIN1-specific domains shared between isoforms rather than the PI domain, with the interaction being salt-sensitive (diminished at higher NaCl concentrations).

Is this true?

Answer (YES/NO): NO